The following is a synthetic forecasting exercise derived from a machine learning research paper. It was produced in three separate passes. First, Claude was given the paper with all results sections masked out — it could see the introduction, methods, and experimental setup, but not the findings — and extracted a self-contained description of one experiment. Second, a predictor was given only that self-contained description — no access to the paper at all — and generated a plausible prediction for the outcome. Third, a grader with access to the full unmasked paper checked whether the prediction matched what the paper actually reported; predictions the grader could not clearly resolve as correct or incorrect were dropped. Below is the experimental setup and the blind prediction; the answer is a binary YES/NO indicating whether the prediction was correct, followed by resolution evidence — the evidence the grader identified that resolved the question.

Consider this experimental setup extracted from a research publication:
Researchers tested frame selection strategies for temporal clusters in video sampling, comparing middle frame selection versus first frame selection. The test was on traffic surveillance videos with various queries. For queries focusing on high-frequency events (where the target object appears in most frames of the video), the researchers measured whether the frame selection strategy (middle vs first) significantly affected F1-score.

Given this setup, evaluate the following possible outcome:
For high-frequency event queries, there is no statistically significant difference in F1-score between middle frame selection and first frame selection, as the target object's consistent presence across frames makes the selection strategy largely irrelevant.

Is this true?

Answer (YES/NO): NO